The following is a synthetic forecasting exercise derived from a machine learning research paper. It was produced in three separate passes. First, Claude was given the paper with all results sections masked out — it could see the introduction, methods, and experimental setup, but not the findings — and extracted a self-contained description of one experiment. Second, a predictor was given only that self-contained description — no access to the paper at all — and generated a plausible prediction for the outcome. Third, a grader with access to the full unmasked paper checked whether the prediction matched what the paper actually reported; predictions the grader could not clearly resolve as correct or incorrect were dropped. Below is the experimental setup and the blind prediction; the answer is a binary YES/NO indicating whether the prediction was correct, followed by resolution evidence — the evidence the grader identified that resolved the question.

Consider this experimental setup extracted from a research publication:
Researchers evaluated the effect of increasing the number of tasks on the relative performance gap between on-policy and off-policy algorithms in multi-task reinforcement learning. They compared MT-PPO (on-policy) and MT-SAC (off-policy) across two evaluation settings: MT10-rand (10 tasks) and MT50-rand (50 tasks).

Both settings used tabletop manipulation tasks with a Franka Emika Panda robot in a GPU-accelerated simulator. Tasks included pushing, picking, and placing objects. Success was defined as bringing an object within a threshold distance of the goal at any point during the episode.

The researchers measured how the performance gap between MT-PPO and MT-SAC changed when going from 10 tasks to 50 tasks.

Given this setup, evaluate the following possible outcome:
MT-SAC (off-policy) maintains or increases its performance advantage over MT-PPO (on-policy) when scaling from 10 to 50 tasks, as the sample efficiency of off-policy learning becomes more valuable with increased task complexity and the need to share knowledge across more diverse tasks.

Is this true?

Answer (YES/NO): NO